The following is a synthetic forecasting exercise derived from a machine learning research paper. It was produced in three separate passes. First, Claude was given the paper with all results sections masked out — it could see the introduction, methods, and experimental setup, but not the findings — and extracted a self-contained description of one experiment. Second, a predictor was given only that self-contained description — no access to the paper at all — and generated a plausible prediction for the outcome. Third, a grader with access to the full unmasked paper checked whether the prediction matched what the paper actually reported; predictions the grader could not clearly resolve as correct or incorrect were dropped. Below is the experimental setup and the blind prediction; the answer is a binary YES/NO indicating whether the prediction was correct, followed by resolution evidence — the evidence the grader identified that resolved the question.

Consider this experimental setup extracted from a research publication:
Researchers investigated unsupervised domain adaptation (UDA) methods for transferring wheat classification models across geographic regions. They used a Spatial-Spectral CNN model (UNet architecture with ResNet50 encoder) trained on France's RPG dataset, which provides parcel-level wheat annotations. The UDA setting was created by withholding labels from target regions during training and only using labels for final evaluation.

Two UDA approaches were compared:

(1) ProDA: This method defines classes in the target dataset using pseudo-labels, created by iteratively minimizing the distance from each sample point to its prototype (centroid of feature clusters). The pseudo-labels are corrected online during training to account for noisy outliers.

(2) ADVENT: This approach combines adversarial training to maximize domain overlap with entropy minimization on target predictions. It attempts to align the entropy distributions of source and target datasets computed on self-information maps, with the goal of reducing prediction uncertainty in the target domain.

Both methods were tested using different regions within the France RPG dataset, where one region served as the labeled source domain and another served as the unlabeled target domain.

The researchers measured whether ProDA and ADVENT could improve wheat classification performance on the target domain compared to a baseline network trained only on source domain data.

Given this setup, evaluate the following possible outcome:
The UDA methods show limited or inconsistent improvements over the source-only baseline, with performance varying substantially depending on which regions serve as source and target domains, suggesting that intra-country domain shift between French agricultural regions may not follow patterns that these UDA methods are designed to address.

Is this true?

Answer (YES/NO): NO